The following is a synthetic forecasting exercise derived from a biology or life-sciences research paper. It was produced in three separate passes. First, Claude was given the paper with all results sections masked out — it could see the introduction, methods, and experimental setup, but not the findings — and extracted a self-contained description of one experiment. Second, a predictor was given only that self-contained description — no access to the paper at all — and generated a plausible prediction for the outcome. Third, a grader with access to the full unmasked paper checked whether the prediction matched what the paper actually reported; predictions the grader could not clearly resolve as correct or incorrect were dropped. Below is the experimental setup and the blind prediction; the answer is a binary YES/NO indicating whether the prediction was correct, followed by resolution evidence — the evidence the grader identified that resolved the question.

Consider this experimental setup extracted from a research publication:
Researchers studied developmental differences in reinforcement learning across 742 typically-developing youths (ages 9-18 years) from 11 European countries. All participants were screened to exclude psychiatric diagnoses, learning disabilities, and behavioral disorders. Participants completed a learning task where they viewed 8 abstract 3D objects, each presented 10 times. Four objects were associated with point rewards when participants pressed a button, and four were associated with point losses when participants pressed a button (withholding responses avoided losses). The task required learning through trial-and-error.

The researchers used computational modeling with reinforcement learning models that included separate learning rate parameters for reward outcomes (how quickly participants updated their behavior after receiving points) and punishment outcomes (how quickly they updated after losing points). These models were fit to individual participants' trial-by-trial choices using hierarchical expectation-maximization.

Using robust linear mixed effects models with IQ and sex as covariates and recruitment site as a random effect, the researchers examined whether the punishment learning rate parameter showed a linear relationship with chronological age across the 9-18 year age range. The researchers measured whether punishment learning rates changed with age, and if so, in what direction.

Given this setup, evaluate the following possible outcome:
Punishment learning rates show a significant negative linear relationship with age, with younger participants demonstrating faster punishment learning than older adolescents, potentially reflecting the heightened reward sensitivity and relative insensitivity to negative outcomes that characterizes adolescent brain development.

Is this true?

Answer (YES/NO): NO